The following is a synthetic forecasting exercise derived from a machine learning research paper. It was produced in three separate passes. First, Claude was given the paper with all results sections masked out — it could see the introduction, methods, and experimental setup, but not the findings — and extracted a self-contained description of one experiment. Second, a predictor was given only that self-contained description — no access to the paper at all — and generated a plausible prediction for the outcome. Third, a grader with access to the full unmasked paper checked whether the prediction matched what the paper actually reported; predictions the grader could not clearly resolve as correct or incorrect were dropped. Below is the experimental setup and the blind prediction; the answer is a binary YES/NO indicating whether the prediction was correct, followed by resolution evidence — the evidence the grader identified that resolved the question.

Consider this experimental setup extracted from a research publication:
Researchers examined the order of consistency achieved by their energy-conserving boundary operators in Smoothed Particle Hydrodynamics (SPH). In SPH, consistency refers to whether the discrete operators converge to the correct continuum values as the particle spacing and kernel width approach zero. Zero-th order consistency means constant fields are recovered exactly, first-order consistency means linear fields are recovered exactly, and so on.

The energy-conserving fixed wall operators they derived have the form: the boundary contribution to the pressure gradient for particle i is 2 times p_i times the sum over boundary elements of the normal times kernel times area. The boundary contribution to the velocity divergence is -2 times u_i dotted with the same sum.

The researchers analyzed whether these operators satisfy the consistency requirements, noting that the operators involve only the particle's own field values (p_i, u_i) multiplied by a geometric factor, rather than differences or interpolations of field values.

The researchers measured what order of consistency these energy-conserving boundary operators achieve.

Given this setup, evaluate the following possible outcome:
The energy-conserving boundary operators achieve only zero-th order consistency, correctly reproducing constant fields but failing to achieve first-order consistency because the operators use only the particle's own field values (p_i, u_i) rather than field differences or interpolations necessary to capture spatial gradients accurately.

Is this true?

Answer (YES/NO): YES